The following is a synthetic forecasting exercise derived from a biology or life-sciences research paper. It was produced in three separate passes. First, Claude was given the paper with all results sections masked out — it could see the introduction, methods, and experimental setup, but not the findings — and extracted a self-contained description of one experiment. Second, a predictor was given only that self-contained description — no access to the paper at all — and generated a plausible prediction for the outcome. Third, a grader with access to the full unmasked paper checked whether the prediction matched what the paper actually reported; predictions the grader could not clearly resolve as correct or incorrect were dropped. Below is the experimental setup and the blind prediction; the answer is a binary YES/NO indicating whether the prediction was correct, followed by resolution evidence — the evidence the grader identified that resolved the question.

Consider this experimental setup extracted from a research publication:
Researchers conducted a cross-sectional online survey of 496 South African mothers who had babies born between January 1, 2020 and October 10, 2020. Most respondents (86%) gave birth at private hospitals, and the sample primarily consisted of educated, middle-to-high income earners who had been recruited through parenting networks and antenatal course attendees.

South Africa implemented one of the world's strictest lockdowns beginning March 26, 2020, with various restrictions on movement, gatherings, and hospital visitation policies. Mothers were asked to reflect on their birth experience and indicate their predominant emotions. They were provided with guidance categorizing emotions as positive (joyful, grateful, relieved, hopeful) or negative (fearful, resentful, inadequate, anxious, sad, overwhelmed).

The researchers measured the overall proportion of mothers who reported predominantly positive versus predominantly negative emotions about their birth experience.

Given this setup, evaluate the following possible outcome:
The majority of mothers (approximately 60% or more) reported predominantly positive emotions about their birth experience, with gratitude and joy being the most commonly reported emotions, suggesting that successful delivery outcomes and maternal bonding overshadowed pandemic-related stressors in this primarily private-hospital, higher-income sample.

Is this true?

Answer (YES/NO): YES